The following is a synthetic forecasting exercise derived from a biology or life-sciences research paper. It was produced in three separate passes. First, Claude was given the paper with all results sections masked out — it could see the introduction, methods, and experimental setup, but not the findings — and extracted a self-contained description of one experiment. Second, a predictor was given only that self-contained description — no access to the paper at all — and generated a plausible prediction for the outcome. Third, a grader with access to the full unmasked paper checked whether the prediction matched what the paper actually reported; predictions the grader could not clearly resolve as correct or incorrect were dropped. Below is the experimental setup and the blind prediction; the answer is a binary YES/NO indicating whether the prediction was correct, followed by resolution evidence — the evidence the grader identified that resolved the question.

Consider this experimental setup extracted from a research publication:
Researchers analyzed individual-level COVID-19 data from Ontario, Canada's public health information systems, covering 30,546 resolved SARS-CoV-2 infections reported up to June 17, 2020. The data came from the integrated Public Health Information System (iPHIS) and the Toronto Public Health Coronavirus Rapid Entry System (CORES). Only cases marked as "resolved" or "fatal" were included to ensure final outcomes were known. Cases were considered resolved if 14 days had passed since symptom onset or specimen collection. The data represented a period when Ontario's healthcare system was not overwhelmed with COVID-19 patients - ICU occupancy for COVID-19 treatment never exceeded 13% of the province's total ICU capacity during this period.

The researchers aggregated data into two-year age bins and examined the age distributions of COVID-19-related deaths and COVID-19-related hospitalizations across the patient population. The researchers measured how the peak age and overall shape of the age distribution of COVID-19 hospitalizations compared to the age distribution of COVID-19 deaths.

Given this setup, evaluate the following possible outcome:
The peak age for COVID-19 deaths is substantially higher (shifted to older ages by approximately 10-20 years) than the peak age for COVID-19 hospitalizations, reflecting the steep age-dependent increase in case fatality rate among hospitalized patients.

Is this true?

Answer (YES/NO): NO